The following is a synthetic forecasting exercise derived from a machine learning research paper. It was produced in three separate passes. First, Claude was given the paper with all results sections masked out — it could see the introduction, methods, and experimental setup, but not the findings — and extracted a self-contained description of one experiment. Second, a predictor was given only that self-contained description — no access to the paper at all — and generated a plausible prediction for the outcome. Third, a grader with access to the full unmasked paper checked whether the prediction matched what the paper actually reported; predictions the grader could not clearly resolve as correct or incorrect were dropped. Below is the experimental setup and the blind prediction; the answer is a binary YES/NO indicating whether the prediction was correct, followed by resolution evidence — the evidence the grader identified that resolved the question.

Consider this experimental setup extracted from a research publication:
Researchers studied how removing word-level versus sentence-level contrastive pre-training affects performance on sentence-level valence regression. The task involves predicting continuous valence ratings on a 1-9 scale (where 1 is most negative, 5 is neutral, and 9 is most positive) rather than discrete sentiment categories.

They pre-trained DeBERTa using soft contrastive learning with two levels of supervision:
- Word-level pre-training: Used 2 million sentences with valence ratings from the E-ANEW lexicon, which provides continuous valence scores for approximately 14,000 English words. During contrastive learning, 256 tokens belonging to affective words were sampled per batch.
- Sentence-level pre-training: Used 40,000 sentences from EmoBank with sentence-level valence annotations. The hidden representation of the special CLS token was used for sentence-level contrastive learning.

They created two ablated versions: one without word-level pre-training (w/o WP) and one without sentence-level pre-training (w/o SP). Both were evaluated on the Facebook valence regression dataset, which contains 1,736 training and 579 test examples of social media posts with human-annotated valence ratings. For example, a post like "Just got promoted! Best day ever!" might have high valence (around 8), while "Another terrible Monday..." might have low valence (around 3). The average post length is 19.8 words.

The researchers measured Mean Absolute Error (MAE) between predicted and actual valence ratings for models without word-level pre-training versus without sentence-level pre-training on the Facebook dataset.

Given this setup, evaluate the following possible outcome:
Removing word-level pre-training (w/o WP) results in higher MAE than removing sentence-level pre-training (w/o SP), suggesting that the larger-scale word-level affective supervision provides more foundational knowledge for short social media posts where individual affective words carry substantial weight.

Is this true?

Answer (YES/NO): NO